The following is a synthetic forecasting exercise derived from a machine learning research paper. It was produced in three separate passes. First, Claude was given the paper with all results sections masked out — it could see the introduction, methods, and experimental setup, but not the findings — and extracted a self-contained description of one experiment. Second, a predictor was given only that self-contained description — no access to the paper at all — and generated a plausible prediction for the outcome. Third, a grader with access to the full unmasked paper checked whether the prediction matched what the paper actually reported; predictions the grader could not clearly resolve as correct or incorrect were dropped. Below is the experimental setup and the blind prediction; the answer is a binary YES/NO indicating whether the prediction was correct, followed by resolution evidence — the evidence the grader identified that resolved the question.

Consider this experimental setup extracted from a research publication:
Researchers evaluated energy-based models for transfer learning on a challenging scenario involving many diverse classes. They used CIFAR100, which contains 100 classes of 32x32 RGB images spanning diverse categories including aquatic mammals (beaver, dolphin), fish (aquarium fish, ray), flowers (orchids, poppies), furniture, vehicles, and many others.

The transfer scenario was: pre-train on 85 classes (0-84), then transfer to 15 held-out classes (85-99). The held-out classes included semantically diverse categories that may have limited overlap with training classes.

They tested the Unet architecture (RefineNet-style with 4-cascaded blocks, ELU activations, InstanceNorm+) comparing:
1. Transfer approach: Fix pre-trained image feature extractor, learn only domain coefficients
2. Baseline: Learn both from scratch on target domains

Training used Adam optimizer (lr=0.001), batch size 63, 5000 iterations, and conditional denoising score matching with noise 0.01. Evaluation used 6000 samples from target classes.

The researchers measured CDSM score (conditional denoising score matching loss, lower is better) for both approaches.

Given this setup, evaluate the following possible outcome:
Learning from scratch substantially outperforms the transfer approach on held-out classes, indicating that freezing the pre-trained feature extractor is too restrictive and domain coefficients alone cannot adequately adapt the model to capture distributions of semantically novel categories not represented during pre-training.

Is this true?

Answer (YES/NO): NO